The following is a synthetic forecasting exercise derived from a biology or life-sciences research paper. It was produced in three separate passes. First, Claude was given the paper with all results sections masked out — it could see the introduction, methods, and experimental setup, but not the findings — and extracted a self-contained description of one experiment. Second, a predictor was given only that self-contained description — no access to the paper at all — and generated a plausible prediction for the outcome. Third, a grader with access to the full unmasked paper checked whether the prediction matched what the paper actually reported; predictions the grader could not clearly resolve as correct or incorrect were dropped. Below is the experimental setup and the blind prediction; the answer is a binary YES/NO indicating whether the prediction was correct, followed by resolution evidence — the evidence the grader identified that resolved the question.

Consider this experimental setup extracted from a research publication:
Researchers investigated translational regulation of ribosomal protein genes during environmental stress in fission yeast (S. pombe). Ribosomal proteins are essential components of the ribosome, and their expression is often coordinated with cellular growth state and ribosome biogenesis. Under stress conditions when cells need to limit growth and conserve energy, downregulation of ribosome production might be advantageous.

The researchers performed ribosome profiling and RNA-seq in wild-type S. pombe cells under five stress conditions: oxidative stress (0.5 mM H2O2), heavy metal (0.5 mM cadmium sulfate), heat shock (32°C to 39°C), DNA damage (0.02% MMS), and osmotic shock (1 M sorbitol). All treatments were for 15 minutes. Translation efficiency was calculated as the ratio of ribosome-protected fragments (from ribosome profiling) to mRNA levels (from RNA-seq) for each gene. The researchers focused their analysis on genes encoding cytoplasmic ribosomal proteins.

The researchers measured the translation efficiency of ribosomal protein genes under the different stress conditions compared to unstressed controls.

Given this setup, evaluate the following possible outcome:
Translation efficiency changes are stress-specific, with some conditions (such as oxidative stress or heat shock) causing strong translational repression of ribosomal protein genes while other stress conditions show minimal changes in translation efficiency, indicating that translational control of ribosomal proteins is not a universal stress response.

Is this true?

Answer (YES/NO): NO